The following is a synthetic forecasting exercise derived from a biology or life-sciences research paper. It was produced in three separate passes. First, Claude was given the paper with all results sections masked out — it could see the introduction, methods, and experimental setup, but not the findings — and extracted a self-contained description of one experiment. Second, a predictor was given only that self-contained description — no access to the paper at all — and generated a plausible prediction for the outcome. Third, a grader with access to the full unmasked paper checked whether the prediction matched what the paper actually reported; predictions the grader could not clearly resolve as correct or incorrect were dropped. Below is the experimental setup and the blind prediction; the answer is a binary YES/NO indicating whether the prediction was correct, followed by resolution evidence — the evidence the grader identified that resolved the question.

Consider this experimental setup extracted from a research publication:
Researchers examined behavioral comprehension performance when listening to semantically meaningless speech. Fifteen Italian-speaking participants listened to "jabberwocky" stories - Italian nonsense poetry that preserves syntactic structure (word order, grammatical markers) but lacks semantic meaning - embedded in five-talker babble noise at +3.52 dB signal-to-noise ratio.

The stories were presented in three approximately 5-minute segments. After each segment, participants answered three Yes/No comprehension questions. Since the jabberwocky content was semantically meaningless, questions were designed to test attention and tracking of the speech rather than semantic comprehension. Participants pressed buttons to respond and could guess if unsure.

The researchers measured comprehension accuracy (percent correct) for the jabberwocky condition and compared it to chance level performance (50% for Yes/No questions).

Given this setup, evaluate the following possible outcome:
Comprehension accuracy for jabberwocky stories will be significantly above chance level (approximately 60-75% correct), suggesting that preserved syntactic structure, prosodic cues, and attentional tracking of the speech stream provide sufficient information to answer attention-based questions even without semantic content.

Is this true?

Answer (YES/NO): YES